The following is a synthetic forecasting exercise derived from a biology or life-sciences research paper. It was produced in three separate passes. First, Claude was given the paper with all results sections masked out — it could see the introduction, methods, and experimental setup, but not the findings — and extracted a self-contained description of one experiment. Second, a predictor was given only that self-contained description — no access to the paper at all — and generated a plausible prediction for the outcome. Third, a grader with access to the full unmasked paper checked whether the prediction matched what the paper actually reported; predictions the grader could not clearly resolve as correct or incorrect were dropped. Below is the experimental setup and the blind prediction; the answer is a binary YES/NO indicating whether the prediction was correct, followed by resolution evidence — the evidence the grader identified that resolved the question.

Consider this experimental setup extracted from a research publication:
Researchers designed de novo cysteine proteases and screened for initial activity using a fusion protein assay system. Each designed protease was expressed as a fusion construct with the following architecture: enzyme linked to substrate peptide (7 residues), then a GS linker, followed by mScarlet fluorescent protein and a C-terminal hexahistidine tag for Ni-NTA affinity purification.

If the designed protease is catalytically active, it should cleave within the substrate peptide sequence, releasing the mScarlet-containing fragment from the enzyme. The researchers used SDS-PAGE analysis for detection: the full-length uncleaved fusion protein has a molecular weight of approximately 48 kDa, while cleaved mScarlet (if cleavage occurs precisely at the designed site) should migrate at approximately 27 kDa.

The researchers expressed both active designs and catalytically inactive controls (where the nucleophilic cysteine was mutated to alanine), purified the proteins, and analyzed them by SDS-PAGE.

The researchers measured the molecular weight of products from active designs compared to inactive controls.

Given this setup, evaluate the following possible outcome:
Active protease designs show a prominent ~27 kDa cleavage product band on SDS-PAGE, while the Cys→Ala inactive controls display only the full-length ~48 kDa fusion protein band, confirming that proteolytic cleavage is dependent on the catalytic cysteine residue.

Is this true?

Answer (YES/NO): YES